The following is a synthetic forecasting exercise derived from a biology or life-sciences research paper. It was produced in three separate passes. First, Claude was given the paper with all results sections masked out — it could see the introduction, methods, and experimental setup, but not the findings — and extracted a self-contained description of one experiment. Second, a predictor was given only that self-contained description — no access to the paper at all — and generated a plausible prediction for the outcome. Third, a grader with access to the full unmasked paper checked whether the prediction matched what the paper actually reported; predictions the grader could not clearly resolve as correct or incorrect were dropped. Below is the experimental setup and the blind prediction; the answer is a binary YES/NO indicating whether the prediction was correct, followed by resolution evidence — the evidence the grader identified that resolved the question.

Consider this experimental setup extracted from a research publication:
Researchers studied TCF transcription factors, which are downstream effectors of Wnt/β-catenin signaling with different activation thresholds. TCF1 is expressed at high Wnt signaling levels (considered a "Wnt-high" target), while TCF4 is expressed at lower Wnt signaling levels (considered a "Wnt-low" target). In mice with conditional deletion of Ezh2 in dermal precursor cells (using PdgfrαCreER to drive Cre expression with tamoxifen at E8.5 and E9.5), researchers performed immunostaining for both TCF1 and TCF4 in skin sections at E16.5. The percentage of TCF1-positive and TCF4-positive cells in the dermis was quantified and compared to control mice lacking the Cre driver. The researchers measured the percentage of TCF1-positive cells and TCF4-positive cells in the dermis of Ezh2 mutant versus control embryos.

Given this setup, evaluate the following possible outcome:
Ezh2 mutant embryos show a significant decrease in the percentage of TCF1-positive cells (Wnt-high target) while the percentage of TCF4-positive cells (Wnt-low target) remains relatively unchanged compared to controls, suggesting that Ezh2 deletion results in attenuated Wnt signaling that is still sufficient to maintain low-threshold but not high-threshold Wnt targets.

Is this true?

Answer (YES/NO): NO